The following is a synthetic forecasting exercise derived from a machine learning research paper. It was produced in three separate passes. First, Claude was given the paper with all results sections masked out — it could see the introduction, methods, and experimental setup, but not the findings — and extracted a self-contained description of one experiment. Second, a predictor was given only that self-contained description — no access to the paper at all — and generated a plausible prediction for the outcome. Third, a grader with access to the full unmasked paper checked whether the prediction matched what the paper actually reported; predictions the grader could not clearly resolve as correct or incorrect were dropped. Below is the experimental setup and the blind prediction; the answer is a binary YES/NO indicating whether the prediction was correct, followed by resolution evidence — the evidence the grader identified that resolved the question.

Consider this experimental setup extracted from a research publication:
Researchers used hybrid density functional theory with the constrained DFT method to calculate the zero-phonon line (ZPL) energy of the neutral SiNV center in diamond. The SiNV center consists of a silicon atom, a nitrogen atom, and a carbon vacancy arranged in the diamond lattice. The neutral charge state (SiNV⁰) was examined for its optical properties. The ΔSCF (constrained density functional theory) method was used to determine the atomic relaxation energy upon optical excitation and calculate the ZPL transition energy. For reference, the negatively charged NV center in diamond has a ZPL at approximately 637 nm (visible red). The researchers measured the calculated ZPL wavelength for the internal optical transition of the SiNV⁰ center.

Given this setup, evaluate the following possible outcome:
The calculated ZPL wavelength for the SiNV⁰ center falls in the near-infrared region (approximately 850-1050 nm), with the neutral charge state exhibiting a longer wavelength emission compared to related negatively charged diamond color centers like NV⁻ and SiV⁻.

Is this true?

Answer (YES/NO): NO